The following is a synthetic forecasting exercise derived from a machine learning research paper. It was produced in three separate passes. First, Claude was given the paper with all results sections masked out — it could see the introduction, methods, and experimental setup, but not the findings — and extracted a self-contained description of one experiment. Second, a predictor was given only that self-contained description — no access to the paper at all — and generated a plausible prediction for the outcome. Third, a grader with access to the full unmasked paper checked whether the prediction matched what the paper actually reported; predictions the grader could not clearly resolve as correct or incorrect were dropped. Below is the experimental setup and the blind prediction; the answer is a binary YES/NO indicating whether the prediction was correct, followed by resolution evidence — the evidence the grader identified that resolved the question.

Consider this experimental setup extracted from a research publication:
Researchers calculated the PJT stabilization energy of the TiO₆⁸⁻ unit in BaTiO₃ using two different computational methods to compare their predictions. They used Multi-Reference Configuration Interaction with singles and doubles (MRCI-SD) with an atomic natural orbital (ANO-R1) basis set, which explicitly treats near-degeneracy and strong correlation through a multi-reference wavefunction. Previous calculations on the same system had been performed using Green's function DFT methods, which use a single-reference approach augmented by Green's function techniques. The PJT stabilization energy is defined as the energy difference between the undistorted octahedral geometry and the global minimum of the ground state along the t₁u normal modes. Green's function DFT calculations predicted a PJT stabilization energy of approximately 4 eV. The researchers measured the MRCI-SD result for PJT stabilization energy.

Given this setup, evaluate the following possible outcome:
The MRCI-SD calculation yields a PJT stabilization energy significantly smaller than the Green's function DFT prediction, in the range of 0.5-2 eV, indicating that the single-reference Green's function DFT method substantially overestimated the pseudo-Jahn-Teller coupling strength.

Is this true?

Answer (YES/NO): NO